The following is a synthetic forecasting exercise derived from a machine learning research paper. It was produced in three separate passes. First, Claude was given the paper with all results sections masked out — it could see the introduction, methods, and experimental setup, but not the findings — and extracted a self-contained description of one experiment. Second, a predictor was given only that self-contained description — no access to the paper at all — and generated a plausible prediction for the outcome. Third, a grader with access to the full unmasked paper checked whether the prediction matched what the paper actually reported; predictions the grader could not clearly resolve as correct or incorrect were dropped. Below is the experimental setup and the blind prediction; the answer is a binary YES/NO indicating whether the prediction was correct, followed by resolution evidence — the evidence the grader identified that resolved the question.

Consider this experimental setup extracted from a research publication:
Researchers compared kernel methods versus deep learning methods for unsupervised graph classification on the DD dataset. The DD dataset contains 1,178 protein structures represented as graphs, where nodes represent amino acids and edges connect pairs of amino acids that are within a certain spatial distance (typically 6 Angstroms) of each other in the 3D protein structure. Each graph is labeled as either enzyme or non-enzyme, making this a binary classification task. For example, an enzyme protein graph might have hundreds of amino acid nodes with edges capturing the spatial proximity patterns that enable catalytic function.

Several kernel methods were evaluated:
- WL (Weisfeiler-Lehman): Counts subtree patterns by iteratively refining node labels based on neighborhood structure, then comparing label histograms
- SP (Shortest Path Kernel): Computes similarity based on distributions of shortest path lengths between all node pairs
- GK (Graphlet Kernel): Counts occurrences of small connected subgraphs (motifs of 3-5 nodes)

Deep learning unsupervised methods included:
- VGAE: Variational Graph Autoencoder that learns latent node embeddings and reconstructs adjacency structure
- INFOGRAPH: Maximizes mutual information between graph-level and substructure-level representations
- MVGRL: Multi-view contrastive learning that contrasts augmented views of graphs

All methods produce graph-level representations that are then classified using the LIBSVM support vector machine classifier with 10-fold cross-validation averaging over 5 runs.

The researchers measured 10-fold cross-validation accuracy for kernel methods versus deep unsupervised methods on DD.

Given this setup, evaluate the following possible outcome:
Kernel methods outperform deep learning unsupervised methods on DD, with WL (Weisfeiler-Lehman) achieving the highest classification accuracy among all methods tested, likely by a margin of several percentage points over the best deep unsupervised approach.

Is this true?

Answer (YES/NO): NO